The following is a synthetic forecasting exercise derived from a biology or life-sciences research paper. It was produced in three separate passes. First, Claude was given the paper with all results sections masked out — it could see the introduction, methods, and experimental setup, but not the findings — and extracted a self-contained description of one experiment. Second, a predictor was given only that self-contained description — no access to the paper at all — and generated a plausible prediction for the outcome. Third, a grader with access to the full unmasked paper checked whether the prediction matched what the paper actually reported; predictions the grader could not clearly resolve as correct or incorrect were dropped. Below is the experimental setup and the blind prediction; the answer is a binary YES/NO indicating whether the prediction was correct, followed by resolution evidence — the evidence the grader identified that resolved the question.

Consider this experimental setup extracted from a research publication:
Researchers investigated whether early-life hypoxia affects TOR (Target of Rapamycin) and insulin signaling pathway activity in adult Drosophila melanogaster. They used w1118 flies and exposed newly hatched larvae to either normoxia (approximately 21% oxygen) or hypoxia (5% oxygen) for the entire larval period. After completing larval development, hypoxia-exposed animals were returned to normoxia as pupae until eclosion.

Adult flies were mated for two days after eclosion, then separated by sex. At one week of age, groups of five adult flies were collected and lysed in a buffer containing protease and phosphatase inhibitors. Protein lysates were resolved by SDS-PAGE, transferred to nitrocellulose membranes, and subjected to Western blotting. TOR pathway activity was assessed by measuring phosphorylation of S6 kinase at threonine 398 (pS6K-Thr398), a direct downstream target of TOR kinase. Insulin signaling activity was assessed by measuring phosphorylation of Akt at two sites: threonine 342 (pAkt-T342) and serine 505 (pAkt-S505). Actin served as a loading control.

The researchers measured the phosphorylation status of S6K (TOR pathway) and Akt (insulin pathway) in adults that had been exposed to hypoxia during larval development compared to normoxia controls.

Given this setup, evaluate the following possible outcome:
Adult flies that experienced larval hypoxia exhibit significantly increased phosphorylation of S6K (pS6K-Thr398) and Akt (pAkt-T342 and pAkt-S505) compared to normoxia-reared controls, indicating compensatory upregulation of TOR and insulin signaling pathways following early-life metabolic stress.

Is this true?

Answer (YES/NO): NO